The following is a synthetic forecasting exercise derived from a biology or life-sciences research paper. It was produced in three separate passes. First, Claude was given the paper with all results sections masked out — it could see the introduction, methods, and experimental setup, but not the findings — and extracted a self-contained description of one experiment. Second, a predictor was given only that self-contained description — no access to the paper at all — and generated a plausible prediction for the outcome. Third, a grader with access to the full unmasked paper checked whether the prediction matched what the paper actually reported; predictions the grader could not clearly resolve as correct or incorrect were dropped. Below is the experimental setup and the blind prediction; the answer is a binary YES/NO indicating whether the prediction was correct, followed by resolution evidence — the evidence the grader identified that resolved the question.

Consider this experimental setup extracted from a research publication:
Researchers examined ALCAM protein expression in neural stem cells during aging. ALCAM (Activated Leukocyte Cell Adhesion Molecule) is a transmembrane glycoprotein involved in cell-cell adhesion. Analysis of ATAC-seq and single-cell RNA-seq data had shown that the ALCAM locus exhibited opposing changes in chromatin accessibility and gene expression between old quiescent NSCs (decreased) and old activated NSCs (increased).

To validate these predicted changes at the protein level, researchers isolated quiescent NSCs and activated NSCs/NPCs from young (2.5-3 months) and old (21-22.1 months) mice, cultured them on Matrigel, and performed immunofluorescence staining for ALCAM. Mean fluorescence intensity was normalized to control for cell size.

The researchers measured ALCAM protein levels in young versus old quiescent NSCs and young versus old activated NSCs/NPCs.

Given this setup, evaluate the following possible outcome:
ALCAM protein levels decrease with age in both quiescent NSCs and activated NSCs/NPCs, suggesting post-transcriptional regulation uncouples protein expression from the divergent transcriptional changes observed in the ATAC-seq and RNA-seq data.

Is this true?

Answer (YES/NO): NO